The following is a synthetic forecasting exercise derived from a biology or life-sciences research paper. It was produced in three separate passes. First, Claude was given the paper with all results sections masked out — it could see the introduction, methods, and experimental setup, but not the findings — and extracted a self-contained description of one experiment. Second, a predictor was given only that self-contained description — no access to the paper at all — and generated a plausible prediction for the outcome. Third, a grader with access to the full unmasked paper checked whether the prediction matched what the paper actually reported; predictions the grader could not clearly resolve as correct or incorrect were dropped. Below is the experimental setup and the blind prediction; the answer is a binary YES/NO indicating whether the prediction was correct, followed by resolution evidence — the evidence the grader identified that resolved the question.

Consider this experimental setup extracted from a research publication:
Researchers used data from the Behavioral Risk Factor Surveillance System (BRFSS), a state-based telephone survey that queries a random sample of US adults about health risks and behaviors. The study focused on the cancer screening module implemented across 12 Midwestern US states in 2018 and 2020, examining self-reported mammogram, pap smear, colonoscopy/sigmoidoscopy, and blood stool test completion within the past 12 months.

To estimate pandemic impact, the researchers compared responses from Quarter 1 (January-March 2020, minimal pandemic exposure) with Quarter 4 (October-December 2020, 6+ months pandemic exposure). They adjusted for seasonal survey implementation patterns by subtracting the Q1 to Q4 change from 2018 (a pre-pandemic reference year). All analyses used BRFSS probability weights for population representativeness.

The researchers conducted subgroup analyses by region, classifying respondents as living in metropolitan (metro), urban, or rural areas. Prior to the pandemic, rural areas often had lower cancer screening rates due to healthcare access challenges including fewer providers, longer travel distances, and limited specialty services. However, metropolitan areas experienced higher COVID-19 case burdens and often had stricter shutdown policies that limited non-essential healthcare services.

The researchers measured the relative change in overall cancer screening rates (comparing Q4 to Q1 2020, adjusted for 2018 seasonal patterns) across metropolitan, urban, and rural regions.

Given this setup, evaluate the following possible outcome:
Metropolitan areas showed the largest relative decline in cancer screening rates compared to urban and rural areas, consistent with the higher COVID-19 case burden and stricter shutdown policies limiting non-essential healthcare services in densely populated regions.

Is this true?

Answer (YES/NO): NO